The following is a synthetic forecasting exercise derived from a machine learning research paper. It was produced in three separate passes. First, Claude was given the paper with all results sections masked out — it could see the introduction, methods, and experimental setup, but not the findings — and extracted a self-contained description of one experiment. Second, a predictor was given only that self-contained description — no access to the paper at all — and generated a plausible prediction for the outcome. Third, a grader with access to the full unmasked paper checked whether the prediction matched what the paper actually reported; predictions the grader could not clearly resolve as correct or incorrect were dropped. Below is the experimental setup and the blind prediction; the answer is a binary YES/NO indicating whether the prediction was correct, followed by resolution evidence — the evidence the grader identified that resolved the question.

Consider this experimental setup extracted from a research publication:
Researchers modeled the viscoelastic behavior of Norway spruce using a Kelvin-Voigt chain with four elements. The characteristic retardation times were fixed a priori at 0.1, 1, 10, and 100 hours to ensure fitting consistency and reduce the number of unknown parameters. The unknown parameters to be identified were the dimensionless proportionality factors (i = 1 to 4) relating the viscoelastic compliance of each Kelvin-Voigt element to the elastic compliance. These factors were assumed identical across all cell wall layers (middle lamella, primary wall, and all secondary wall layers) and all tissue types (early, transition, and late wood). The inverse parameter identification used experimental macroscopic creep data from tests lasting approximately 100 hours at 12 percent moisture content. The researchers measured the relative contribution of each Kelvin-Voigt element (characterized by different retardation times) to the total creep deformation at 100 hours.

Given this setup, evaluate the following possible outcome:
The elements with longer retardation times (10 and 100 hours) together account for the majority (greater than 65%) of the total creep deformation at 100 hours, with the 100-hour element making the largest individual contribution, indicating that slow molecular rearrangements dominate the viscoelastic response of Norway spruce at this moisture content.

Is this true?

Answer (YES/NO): NO